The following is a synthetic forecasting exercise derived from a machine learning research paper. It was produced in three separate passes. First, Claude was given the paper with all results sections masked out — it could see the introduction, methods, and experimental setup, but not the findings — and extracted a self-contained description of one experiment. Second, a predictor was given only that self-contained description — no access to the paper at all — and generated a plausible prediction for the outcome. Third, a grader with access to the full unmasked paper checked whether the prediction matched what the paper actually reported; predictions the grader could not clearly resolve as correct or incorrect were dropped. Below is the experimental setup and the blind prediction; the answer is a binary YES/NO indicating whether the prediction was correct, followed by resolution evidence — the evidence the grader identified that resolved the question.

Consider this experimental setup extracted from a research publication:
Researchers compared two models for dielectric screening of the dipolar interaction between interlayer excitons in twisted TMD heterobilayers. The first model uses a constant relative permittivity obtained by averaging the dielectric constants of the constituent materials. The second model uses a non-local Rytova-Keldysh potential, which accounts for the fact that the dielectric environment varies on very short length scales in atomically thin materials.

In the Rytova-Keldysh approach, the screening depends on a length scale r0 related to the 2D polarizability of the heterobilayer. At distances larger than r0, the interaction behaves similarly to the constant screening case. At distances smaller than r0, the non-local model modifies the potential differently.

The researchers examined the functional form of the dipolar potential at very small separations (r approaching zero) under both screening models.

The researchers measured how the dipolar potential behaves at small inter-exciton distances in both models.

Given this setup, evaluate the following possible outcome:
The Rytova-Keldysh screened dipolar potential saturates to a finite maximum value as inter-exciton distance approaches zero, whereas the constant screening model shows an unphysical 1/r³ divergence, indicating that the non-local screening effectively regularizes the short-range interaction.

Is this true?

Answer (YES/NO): NO